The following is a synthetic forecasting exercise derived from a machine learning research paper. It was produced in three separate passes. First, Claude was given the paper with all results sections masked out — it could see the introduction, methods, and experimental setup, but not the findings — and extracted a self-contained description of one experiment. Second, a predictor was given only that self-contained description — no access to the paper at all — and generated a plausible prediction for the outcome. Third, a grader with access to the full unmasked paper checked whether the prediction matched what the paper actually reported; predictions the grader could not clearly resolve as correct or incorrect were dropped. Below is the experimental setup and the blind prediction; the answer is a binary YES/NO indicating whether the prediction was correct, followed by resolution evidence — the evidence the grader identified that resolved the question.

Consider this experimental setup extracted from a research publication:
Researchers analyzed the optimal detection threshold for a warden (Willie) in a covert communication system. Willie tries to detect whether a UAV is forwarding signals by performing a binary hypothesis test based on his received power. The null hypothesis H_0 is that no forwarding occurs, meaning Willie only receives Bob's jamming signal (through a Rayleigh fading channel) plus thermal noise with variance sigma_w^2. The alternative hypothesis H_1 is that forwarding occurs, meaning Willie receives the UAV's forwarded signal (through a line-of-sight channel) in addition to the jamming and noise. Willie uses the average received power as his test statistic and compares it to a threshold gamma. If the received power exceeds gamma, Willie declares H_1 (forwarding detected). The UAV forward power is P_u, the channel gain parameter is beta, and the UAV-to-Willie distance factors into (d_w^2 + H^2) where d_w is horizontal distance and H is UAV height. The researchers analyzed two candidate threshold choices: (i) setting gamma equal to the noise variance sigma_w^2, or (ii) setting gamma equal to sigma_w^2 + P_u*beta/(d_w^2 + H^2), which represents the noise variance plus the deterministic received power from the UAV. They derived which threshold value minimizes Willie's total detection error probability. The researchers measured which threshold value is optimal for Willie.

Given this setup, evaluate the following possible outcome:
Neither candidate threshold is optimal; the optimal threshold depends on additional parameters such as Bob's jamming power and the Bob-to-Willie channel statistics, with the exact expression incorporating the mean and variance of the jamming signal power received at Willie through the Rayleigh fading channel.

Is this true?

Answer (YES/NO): NO